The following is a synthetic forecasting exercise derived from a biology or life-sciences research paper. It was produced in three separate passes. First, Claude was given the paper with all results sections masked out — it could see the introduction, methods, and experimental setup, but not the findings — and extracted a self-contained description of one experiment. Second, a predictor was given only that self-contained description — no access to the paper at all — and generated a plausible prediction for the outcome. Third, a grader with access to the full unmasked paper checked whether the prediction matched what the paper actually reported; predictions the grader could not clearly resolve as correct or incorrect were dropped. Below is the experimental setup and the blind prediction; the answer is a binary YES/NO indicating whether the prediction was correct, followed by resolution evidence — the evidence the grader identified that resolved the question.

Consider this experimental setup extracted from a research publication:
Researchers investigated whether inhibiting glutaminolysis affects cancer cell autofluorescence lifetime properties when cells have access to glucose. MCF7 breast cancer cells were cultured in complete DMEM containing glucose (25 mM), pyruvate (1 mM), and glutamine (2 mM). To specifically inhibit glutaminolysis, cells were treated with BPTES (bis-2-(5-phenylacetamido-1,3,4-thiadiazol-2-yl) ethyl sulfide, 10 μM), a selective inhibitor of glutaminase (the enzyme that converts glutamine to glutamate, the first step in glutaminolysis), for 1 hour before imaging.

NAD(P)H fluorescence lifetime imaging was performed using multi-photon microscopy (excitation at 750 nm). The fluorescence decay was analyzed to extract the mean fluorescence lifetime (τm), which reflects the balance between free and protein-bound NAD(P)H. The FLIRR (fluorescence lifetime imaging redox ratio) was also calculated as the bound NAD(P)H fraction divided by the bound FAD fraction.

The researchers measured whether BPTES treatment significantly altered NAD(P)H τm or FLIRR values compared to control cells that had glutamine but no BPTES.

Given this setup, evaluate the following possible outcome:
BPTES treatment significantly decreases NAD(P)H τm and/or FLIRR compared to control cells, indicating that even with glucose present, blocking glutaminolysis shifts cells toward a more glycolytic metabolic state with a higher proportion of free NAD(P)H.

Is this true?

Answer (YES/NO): YES